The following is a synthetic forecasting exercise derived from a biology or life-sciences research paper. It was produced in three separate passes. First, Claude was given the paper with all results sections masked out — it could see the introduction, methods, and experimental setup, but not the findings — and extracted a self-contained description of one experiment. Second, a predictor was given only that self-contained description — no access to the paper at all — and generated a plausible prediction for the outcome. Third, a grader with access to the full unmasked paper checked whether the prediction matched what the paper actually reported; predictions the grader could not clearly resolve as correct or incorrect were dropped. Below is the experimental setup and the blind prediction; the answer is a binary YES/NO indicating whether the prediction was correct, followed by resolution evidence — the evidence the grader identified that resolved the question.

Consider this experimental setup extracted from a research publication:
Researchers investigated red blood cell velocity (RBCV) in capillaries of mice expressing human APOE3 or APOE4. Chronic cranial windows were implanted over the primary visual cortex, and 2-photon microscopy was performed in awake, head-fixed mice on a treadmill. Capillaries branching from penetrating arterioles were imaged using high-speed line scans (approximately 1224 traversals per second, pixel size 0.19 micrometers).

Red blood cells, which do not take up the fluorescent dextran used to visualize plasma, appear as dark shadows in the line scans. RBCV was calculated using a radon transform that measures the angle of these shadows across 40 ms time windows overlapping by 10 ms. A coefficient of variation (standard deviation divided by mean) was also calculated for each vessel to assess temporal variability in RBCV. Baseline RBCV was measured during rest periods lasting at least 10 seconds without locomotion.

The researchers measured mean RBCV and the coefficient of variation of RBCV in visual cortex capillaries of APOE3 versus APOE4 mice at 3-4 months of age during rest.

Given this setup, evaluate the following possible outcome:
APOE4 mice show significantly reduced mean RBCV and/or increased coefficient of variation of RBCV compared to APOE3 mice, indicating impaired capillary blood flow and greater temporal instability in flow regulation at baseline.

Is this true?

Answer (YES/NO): YES